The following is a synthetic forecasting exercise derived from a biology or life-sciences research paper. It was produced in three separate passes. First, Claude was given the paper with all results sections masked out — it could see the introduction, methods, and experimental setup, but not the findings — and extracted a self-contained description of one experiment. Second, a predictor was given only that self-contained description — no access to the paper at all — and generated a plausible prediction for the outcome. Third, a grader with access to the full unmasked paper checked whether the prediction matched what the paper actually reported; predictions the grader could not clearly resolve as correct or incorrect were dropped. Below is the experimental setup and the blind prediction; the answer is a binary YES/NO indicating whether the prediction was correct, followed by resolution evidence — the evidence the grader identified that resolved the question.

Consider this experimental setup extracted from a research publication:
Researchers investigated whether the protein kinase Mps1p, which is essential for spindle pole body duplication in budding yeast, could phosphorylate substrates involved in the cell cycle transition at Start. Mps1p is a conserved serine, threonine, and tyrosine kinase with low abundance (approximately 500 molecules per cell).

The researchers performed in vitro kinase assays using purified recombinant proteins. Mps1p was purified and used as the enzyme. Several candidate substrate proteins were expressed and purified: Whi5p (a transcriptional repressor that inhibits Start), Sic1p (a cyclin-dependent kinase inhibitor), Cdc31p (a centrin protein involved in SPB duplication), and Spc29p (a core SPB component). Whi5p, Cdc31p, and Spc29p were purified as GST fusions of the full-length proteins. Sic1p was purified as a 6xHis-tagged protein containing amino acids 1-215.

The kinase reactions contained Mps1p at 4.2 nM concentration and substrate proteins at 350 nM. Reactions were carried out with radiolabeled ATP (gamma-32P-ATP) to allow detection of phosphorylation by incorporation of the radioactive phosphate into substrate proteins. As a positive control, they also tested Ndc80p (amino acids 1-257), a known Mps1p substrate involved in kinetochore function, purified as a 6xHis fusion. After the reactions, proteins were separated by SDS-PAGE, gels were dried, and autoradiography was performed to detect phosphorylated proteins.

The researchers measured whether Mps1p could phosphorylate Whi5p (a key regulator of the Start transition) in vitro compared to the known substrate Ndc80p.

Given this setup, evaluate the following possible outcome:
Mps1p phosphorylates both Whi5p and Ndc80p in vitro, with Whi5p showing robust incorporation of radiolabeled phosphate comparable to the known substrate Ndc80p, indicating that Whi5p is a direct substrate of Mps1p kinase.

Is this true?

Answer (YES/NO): NO